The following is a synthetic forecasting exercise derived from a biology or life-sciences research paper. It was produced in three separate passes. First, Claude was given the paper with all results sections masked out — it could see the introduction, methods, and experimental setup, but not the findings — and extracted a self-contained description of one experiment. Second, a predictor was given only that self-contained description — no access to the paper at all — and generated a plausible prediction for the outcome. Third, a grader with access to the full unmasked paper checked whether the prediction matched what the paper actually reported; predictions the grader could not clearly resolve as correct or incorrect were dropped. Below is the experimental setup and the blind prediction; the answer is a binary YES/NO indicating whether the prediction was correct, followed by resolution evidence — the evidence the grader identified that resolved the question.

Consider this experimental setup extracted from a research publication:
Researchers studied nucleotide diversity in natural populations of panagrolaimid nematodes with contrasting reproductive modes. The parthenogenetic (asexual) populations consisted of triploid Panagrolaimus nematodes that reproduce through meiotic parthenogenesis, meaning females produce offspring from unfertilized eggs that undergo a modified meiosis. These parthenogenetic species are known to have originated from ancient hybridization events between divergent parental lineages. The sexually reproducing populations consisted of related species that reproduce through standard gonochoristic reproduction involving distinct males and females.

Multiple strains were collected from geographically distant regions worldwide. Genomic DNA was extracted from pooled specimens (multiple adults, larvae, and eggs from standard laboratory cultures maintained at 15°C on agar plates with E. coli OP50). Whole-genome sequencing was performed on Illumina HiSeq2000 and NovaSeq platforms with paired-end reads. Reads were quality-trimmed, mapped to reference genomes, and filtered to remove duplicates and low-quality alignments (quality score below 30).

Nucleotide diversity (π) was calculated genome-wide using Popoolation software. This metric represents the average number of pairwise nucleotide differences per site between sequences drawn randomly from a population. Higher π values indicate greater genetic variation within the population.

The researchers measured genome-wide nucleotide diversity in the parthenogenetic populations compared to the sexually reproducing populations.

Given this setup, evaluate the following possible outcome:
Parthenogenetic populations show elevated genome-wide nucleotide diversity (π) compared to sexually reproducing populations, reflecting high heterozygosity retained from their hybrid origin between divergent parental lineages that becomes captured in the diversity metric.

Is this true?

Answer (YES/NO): YES